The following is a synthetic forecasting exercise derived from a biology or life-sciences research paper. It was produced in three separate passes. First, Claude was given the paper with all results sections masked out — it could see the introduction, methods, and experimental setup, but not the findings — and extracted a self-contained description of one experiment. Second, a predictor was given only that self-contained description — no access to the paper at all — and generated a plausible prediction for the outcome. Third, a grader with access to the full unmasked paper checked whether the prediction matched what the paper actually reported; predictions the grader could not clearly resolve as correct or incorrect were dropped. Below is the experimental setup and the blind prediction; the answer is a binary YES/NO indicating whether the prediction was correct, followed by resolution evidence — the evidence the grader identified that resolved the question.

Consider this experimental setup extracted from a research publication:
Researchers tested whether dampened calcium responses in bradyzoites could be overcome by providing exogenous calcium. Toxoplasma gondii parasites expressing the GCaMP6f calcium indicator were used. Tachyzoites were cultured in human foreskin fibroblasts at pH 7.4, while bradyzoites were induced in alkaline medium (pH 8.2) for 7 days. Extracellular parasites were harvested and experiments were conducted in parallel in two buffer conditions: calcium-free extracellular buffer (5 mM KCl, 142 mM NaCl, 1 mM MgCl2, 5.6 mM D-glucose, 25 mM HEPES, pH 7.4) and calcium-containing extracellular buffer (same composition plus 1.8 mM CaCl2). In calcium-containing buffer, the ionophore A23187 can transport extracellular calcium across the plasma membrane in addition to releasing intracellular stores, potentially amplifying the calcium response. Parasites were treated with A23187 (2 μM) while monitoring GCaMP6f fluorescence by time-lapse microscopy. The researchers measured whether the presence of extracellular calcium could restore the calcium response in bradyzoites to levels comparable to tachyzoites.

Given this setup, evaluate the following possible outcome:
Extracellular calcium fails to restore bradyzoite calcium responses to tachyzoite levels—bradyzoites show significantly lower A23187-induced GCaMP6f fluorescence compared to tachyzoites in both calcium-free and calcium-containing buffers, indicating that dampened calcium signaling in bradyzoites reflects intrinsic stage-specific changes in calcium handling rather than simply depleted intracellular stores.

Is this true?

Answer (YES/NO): YES